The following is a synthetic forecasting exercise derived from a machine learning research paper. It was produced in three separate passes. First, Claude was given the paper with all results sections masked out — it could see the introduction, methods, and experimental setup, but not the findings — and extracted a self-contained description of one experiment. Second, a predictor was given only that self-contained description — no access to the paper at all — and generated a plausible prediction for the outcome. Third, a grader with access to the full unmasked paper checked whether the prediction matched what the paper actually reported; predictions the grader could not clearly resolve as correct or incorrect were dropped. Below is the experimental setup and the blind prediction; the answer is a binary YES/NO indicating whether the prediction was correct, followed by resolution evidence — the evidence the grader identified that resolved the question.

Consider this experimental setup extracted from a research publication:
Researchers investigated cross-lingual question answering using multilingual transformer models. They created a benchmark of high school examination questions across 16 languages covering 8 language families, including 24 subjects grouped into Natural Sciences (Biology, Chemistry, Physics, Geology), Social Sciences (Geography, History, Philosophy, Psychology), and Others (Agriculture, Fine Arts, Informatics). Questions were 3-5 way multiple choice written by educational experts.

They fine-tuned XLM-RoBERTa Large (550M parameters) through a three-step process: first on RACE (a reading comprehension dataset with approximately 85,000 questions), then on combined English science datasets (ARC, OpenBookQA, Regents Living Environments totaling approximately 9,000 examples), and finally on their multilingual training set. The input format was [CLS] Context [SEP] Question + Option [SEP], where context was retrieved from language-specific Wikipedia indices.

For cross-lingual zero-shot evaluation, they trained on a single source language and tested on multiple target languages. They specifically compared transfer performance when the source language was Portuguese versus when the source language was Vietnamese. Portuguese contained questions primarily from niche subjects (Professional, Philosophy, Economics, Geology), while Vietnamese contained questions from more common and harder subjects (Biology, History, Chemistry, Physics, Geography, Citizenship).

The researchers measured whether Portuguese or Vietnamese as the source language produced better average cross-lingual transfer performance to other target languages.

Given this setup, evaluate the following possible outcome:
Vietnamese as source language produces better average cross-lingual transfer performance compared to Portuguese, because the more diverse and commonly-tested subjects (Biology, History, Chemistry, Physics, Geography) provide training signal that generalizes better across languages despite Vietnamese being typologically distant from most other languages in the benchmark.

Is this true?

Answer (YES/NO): YES